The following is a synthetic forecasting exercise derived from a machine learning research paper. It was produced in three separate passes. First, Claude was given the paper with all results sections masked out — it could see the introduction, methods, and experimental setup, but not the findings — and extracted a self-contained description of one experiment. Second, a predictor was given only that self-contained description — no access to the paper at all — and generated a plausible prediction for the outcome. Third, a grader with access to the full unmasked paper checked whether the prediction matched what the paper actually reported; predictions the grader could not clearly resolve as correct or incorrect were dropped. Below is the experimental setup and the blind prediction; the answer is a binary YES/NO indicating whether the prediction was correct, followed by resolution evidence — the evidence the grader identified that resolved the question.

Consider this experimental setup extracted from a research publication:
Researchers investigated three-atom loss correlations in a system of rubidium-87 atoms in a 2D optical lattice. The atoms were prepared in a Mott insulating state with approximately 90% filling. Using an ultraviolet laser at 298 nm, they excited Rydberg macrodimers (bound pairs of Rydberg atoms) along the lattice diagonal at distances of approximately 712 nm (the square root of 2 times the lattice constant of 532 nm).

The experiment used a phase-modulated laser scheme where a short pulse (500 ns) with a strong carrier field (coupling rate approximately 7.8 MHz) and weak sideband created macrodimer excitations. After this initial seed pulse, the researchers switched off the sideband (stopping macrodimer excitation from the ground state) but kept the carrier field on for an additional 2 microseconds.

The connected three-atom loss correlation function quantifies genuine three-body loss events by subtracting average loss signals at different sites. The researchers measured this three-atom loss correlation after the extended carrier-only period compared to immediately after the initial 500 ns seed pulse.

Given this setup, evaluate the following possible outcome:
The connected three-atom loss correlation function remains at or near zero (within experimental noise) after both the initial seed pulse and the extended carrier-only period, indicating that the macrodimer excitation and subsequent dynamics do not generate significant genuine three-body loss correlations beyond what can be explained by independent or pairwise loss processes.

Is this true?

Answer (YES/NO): NO